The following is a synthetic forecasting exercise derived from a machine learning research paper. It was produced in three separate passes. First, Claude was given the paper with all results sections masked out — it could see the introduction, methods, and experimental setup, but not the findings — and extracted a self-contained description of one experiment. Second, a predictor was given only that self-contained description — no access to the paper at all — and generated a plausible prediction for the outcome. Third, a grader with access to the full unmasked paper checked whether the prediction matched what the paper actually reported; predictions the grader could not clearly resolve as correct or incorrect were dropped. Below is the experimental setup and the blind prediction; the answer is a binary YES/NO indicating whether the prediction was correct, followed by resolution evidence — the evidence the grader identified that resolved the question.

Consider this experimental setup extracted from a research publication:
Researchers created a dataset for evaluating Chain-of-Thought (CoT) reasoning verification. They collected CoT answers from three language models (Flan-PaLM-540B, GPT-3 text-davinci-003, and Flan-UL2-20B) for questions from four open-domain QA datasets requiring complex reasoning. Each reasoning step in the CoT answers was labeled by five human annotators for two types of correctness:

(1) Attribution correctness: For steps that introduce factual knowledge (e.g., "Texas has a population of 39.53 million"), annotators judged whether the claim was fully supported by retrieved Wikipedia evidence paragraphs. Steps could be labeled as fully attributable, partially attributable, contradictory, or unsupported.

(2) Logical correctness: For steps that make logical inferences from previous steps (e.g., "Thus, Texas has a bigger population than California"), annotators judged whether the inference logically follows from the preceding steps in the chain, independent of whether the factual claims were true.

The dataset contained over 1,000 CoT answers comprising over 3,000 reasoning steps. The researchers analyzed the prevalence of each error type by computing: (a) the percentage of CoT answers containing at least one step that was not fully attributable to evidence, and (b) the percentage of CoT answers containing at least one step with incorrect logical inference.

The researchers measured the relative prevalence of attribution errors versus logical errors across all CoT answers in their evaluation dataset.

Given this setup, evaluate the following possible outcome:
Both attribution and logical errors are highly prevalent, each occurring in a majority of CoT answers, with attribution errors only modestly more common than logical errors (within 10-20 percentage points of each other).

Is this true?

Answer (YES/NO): NO